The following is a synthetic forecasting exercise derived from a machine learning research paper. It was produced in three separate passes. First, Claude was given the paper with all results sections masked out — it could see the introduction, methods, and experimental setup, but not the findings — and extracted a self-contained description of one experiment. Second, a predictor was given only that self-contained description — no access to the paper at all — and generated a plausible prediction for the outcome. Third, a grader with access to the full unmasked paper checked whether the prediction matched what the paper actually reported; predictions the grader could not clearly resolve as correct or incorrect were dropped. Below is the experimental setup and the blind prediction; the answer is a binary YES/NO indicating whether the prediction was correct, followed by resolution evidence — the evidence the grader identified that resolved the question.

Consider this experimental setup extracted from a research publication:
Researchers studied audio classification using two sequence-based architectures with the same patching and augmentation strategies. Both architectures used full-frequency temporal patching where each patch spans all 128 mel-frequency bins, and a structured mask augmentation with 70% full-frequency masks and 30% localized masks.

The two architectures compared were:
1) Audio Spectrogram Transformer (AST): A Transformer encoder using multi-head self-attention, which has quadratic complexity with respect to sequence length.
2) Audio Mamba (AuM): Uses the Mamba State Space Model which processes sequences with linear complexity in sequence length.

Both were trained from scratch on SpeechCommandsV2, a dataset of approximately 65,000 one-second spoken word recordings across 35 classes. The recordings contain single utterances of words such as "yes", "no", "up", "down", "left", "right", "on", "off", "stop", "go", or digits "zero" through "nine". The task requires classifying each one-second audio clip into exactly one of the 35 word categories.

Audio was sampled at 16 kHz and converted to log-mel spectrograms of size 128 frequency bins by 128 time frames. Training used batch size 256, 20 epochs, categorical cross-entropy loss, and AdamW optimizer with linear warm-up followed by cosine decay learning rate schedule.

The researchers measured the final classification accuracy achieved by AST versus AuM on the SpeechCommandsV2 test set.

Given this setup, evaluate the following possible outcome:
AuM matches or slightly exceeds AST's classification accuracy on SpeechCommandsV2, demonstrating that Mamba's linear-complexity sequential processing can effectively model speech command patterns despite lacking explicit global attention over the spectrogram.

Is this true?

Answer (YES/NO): YES